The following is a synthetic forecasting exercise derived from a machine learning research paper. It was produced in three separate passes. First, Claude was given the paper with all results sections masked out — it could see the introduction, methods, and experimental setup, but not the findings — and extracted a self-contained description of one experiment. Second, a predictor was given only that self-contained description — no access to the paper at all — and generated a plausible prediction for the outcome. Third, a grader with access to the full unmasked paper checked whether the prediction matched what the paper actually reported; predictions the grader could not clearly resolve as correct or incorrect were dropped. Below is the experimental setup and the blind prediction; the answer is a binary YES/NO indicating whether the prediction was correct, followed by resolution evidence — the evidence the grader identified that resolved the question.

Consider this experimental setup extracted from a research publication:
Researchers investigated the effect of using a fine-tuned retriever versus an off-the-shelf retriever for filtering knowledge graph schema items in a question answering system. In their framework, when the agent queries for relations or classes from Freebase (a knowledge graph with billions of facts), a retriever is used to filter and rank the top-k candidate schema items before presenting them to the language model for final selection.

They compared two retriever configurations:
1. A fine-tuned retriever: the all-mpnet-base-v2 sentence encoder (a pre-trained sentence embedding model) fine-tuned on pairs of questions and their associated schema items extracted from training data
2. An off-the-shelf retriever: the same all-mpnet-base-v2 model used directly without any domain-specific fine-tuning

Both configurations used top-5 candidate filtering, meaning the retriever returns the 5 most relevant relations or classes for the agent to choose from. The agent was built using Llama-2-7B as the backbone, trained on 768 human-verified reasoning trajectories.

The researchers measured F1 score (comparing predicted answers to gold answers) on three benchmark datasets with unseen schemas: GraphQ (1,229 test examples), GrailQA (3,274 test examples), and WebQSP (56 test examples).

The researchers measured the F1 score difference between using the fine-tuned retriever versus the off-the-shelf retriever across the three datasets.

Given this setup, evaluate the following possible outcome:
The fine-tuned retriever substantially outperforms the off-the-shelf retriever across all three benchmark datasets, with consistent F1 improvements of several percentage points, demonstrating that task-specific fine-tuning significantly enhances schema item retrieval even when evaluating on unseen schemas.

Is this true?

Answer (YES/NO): NO